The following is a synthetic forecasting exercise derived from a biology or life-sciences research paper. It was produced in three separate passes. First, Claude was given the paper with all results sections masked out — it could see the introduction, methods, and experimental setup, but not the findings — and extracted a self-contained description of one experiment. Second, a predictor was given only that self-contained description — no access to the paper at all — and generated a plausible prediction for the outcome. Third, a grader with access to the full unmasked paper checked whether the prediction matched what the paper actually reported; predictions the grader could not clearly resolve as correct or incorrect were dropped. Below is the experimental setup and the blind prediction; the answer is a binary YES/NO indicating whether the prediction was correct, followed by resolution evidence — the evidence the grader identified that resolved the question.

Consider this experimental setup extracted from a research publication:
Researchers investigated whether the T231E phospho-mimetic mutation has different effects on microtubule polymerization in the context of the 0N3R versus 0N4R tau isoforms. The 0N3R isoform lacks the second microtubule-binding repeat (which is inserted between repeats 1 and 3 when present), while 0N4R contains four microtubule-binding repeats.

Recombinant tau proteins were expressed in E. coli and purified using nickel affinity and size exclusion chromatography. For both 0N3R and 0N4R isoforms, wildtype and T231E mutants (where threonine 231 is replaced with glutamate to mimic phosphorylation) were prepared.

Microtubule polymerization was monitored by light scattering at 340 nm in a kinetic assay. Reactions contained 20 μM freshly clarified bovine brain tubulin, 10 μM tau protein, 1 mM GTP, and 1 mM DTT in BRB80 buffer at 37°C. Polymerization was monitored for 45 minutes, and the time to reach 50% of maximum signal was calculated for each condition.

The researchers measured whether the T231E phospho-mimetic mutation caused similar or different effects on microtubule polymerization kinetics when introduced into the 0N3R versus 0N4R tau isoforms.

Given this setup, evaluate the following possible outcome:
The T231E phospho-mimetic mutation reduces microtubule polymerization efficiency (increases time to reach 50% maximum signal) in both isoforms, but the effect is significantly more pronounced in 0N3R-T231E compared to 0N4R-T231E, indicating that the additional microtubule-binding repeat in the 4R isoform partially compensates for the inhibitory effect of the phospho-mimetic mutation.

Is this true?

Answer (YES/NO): NO